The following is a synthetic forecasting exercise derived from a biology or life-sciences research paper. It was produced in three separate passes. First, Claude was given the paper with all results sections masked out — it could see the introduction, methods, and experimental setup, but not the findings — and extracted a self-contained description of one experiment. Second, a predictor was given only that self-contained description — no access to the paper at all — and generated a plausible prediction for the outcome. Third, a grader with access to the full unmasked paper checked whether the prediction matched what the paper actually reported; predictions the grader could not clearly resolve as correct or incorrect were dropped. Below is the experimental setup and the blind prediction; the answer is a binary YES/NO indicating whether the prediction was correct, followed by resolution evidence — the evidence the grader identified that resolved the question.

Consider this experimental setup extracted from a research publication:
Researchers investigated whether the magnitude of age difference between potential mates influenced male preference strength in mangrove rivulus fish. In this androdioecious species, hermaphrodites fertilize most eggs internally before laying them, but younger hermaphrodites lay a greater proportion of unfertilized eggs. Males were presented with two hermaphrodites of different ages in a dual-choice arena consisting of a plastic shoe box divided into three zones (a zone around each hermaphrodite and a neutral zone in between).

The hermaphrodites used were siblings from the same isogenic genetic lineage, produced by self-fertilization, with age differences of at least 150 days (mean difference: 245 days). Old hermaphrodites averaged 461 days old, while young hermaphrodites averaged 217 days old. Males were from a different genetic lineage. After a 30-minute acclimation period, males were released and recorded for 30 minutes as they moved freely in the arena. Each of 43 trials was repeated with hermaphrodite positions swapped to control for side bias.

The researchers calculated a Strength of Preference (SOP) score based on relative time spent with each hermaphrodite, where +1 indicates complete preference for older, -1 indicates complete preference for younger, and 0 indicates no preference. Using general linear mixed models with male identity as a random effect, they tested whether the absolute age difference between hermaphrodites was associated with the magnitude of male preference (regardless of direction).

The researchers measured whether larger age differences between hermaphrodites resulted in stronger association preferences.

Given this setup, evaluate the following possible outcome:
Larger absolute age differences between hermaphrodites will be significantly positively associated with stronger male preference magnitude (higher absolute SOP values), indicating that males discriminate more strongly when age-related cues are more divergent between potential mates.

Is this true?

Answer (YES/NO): NO